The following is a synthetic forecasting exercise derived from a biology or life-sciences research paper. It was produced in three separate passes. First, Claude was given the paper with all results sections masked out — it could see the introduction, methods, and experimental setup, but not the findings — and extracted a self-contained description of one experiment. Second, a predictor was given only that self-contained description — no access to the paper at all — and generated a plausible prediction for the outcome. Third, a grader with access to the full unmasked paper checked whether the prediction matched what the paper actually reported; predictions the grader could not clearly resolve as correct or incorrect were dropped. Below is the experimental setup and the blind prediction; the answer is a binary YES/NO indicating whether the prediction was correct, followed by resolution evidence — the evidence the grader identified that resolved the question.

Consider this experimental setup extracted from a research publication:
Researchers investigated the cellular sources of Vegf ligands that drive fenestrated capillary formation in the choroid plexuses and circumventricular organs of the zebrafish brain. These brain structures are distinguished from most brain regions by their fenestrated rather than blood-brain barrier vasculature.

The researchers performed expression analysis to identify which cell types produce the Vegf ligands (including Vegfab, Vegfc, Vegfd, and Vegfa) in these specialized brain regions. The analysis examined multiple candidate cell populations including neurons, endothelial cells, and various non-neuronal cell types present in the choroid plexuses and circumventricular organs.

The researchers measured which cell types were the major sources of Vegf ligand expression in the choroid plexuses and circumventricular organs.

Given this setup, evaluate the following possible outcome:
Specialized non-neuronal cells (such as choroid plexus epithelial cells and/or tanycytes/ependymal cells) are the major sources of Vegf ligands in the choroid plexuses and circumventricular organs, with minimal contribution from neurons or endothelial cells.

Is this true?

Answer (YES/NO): NO